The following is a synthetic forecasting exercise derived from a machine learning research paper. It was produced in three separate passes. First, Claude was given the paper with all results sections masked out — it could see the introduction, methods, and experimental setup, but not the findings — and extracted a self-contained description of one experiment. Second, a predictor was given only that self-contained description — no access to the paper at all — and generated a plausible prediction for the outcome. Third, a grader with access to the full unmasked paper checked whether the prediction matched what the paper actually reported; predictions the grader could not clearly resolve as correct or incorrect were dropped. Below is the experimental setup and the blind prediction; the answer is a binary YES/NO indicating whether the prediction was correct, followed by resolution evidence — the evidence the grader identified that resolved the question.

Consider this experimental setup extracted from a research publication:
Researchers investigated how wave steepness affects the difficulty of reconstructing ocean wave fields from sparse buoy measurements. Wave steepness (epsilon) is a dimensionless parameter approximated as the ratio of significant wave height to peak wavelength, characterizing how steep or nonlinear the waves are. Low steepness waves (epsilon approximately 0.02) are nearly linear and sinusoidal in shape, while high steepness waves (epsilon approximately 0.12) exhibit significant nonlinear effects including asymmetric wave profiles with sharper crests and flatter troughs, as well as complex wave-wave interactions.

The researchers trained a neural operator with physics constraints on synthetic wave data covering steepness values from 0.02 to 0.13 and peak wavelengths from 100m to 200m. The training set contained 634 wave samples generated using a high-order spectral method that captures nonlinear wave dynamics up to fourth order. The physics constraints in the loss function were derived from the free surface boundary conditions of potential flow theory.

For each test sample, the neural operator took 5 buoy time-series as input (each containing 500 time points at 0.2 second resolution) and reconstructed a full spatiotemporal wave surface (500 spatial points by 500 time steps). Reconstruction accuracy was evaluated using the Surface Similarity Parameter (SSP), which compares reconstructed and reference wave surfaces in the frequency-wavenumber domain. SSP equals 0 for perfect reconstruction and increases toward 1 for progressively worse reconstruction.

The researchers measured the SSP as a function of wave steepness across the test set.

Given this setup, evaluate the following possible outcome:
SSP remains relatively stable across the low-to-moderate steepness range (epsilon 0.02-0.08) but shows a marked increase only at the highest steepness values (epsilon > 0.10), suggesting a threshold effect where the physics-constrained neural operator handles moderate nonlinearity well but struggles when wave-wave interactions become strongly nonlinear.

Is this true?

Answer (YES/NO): NO